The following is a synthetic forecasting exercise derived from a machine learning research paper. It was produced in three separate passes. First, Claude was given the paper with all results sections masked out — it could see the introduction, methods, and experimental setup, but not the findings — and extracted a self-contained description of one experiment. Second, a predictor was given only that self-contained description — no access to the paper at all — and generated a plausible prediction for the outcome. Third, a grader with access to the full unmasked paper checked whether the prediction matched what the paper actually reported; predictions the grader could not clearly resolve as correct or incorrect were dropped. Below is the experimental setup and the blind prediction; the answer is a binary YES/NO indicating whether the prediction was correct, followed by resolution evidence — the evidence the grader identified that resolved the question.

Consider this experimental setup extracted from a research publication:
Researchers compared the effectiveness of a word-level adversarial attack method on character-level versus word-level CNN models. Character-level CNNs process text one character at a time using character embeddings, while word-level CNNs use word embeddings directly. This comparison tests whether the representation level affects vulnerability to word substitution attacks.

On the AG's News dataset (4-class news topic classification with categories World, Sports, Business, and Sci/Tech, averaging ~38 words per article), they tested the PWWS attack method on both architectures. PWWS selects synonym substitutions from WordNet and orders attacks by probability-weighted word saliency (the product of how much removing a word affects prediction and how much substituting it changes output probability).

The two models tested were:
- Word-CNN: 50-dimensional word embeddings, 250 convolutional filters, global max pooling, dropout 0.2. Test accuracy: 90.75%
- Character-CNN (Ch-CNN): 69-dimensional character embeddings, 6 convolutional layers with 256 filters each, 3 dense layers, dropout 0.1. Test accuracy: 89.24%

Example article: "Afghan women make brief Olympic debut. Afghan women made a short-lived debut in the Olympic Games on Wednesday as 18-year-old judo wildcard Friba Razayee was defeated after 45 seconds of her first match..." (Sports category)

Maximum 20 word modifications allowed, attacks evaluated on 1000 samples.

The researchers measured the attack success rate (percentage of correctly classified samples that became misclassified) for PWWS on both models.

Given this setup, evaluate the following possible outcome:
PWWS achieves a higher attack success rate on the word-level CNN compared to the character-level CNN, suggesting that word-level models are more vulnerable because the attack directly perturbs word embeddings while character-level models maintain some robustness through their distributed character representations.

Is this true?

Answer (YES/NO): YES